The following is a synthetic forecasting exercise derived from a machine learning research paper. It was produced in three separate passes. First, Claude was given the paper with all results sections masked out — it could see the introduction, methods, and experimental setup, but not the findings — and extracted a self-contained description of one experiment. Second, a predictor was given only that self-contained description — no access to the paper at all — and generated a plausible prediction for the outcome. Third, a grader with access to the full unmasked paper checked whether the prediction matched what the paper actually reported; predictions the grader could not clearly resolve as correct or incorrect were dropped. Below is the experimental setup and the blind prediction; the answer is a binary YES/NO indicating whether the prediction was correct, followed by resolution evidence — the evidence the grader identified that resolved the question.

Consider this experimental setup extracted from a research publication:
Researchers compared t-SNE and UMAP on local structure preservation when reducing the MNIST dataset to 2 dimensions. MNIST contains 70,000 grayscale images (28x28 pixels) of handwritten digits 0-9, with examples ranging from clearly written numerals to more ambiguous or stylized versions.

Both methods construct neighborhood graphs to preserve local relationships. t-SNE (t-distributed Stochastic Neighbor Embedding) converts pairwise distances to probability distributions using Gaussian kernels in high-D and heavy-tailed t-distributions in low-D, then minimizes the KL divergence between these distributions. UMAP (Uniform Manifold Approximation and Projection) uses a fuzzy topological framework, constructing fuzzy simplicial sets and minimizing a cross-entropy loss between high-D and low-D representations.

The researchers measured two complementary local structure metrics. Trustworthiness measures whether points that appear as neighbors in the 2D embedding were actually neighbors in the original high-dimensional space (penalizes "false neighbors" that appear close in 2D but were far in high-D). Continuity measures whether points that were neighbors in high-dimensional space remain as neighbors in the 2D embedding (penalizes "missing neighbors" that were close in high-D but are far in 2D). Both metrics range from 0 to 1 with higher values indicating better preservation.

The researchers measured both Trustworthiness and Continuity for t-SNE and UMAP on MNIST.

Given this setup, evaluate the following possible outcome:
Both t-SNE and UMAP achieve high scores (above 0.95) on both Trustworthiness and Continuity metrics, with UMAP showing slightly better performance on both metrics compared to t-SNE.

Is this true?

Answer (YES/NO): NO